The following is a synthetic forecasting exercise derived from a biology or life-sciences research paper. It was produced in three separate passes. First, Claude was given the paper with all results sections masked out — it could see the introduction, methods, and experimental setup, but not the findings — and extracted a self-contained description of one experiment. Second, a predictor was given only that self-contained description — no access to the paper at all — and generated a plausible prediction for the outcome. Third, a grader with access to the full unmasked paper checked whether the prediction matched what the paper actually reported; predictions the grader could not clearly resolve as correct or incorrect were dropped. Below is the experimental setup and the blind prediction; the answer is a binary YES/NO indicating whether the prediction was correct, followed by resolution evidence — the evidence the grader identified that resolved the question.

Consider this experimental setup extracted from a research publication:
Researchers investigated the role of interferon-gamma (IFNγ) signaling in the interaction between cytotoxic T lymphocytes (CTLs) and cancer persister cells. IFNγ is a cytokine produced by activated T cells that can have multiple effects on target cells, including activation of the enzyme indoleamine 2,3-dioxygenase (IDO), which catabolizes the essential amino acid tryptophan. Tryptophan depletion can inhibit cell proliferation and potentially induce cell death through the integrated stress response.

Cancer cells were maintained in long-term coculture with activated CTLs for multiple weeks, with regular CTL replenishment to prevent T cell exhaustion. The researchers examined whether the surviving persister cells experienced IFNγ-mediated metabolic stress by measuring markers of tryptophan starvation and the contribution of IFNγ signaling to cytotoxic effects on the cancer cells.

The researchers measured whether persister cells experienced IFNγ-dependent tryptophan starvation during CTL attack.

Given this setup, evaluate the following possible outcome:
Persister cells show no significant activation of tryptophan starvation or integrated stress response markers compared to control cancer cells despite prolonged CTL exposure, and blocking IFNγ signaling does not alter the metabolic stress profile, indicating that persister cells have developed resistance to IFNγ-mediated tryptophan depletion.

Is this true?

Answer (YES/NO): NO